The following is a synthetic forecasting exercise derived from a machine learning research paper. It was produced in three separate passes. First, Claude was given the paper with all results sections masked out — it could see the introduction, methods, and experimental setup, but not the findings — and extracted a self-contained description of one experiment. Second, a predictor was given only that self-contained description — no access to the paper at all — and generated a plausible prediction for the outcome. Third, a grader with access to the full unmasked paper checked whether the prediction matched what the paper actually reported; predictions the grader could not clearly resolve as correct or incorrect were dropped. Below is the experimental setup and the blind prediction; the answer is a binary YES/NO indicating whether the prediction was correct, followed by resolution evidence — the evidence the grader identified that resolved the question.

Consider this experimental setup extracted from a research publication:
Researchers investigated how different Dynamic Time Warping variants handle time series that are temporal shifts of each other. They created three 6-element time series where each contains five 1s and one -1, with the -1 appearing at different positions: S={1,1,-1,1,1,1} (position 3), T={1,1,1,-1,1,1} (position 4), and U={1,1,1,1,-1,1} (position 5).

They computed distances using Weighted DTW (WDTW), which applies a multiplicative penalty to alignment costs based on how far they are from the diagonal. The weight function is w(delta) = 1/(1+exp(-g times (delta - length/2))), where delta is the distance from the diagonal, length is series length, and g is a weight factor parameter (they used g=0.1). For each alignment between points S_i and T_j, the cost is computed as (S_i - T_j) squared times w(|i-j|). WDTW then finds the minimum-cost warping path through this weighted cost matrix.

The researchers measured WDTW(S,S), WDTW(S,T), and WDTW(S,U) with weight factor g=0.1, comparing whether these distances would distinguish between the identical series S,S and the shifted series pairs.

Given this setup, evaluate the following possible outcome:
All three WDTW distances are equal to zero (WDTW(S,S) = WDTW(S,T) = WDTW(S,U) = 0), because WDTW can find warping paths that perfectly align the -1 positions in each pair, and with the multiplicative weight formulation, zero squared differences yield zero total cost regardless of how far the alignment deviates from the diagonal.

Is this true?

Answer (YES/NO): YES